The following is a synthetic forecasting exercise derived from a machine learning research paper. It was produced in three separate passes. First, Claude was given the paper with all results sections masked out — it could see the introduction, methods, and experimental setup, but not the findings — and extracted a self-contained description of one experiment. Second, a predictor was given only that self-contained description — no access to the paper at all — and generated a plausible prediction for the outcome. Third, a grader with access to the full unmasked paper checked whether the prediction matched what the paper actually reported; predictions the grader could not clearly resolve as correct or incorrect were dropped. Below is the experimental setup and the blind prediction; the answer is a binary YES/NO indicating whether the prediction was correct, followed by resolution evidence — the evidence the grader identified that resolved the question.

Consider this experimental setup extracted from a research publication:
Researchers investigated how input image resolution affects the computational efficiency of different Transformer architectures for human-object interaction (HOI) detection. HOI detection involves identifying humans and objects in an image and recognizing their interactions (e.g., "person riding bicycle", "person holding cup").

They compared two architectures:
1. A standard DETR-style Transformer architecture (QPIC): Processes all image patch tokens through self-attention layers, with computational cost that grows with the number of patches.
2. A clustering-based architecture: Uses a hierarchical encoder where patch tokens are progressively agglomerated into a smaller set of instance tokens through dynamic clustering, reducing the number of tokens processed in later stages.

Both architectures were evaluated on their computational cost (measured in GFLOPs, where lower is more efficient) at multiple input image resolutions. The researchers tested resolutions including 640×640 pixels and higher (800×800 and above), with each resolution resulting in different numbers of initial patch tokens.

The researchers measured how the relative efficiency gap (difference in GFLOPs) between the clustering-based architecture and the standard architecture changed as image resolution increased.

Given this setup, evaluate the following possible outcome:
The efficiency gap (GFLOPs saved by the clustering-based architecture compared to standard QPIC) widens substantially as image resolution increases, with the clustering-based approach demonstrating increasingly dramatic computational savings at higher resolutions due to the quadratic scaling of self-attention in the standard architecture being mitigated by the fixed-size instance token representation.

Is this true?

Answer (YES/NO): YES